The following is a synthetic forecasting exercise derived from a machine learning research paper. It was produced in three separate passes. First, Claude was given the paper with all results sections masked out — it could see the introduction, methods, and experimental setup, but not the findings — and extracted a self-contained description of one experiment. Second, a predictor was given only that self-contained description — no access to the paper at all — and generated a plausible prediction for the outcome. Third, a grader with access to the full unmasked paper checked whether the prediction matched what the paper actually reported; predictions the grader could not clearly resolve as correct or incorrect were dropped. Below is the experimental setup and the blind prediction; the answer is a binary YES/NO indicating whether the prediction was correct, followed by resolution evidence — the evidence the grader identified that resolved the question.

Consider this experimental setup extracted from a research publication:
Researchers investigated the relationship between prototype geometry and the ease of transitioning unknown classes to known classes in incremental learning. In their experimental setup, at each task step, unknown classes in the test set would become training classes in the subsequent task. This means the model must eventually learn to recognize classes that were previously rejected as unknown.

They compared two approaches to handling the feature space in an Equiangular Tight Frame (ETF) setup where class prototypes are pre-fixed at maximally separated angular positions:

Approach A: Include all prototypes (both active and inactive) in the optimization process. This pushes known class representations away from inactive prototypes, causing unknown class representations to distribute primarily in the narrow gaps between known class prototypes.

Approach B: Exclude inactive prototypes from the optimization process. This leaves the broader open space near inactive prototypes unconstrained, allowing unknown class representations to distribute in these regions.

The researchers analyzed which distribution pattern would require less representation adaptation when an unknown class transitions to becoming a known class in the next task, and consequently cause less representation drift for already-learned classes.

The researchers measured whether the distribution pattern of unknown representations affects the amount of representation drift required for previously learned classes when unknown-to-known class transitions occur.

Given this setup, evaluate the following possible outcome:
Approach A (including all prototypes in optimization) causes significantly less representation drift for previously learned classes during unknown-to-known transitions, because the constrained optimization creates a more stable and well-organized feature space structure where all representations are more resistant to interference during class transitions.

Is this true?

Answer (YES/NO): NO